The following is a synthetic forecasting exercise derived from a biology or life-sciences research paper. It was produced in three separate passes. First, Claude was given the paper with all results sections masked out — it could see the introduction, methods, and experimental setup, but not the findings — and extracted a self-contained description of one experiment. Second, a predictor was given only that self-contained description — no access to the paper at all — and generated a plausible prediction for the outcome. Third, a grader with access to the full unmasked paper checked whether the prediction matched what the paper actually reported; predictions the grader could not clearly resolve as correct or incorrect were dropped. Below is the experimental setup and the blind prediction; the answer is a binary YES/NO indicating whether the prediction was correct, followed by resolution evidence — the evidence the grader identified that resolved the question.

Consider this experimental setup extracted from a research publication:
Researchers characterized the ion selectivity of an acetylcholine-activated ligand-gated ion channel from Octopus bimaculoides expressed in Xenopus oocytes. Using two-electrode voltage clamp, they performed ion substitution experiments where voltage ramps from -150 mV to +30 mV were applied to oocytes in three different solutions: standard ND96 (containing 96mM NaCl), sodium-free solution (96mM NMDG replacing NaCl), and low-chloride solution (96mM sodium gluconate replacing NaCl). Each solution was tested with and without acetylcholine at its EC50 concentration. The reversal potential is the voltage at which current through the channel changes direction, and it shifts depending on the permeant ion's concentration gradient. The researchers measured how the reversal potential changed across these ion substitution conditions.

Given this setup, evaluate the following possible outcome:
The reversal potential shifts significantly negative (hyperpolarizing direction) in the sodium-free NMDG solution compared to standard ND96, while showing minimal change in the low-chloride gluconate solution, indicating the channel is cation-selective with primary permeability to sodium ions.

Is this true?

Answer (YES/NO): NO